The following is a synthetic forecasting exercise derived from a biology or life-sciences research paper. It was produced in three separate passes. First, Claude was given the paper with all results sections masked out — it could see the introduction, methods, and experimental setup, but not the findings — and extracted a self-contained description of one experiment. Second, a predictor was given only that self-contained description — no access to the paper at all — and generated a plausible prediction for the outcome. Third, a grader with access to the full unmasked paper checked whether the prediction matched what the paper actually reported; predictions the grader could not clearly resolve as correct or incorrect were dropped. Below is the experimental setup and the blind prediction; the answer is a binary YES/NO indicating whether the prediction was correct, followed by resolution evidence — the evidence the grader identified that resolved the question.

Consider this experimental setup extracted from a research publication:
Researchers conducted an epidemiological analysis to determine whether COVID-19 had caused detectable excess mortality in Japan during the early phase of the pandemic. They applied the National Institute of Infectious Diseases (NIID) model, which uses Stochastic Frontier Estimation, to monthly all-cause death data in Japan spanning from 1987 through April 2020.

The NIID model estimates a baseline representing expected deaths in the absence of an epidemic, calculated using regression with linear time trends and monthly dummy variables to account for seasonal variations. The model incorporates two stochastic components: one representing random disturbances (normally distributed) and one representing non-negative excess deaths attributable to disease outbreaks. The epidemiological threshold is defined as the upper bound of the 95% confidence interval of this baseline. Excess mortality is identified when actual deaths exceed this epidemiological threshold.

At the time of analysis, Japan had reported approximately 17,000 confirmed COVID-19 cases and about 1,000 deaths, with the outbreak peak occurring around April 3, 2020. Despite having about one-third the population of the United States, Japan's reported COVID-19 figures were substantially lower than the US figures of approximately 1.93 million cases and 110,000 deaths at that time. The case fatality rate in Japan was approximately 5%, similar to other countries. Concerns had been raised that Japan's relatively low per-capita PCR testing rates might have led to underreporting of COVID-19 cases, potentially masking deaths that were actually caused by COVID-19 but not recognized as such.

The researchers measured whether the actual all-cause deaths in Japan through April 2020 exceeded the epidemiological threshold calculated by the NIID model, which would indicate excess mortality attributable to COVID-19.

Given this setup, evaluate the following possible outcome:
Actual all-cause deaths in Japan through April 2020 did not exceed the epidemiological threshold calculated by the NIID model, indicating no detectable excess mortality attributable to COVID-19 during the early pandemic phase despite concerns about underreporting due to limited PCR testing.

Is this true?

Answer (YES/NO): YES